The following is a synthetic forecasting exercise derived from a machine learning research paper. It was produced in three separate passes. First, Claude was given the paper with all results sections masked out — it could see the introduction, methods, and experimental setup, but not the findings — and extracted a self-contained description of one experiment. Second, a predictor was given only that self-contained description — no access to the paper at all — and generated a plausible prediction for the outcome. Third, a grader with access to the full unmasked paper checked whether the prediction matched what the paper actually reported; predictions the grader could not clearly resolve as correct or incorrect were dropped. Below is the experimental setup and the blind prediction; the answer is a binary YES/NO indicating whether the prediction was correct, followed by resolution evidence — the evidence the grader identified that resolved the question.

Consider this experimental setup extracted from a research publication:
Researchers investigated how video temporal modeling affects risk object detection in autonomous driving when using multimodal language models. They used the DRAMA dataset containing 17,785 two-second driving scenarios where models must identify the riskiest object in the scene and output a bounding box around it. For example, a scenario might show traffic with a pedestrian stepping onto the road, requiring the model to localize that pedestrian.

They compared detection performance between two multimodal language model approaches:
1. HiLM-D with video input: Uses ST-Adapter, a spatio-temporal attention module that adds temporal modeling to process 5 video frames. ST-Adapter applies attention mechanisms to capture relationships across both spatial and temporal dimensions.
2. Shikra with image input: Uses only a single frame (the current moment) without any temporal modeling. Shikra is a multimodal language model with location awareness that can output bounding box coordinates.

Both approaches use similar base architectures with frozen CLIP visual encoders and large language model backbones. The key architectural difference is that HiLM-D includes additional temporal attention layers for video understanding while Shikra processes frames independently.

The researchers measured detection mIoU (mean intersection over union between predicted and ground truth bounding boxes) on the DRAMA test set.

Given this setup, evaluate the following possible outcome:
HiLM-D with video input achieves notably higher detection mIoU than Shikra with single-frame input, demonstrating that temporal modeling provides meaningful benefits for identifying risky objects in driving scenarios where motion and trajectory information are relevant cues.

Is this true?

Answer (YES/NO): NO